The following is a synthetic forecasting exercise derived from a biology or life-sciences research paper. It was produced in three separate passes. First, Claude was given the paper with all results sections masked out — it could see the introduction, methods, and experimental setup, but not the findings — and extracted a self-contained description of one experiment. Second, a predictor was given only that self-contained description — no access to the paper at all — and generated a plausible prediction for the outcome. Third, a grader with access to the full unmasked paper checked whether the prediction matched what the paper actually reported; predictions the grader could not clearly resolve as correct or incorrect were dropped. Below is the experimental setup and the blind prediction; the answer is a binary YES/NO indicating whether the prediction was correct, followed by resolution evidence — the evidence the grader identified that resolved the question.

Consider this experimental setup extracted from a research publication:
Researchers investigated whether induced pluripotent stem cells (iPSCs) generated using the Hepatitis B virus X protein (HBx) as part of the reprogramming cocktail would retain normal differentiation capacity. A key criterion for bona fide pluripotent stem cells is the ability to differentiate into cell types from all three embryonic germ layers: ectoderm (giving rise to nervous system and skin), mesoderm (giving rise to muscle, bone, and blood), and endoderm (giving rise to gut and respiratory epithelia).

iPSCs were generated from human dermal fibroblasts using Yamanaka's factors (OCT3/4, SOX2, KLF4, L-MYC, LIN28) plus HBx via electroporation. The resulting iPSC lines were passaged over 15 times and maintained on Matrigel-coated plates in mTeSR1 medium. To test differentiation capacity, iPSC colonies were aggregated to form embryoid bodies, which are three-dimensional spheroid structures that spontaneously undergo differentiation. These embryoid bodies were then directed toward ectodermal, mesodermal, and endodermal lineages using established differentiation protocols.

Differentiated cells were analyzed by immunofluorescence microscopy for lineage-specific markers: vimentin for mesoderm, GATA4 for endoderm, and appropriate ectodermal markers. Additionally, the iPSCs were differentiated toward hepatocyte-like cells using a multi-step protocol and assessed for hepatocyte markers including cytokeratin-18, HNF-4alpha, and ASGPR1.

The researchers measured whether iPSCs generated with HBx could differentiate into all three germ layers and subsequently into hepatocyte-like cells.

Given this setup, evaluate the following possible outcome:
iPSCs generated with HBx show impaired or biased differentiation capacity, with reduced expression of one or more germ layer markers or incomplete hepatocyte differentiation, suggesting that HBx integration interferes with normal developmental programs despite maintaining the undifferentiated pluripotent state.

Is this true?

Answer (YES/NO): NO